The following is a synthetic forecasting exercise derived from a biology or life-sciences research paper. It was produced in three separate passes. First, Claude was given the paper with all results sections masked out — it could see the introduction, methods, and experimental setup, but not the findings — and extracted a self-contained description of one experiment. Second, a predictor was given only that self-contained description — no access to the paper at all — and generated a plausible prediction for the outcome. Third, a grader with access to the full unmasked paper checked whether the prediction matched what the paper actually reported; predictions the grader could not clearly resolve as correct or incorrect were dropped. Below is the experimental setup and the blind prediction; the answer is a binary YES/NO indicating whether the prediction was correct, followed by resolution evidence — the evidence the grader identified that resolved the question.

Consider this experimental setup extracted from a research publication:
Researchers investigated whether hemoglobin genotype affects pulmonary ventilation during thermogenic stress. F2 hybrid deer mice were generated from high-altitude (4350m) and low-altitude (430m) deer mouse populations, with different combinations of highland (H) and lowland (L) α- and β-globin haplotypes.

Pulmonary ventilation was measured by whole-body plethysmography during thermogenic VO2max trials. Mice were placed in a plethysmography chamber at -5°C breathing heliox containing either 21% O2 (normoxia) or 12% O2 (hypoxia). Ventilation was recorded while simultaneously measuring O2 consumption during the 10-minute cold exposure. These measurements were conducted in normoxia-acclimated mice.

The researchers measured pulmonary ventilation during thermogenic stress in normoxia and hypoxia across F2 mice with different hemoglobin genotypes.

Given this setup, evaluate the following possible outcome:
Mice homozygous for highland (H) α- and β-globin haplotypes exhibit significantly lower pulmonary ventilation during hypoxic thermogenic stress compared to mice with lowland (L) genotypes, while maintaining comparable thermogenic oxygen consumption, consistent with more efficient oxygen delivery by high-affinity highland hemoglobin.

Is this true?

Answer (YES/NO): NO